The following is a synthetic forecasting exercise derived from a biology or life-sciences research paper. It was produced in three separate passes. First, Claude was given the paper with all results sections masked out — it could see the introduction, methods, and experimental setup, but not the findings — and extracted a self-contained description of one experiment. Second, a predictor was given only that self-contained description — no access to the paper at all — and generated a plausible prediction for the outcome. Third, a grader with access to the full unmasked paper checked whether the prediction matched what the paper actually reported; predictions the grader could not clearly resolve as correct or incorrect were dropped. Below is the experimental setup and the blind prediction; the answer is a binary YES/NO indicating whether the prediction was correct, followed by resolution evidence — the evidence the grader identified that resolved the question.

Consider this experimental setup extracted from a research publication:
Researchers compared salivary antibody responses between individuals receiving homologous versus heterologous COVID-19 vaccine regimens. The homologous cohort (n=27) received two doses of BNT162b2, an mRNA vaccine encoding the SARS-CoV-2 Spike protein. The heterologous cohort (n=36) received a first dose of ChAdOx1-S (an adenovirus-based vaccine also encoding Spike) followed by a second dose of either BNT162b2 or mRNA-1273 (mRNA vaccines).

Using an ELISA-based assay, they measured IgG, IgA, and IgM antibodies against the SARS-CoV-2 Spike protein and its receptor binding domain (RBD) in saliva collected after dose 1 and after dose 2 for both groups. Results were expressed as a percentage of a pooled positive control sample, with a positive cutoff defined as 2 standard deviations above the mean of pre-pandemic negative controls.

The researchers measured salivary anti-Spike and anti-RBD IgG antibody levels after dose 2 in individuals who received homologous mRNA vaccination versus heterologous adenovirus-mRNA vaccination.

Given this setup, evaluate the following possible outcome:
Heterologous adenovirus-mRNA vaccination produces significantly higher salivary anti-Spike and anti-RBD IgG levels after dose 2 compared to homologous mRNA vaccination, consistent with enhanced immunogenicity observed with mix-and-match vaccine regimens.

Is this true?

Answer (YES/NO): NO